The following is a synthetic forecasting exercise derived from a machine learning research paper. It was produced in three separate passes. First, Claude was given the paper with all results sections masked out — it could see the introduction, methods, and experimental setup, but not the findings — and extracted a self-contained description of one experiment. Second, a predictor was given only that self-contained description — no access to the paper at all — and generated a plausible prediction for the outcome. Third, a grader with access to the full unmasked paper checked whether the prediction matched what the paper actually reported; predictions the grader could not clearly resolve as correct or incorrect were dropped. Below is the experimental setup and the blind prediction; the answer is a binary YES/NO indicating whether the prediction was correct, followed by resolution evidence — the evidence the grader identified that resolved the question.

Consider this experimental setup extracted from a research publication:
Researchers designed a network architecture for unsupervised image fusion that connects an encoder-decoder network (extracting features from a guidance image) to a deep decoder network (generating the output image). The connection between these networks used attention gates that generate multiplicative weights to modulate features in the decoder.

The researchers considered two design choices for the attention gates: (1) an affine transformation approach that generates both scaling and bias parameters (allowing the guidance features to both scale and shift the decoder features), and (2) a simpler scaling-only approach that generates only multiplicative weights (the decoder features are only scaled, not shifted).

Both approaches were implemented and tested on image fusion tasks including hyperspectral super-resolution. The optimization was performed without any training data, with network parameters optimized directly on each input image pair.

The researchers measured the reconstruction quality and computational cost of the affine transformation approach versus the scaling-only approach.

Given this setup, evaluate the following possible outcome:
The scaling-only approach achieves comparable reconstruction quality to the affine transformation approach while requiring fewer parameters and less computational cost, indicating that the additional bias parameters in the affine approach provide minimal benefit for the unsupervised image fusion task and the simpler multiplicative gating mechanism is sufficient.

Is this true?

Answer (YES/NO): YES